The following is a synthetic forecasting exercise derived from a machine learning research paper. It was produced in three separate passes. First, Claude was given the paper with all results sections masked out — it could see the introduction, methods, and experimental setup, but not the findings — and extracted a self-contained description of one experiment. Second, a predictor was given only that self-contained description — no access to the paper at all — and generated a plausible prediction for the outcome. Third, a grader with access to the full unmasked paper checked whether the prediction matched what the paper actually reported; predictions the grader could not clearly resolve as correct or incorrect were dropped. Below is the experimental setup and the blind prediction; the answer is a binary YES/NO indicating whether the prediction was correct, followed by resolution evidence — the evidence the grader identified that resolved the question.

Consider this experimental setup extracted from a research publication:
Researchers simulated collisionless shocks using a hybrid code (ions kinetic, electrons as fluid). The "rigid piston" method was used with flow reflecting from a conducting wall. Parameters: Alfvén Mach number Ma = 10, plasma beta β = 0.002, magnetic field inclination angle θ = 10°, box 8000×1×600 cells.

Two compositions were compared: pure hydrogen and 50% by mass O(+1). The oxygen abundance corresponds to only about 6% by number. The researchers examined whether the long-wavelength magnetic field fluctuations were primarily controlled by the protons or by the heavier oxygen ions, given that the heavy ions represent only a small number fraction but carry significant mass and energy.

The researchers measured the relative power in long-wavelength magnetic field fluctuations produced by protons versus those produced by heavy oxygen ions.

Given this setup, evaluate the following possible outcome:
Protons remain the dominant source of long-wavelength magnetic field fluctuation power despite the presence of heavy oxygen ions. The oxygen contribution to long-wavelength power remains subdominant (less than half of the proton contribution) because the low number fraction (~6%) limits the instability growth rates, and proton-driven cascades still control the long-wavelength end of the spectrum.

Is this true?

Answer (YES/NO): NO